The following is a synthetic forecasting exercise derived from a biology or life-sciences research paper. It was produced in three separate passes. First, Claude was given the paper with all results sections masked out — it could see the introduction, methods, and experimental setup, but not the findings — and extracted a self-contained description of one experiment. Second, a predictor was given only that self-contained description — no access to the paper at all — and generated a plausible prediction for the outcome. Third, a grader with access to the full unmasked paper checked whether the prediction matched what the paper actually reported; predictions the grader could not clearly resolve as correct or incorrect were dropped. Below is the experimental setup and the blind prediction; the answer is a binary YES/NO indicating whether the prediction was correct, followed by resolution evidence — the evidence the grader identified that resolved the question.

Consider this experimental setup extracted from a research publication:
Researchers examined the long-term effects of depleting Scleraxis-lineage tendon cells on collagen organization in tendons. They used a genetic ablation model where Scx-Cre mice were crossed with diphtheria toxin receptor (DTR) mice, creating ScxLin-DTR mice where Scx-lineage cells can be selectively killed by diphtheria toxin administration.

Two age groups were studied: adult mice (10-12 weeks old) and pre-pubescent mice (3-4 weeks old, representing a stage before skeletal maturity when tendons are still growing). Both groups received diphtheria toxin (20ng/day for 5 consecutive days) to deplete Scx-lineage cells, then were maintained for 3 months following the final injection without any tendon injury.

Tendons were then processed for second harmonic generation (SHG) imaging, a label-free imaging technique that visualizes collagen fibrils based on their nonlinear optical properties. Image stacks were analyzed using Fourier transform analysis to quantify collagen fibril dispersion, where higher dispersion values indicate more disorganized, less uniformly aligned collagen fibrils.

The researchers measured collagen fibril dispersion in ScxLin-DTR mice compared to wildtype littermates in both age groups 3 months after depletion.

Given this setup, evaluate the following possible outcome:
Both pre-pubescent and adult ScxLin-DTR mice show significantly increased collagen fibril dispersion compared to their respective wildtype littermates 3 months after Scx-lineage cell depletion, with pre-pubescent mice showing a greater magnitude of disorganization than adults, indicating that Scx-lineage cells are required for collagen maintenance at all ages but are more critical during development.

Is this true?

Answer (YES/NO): NO